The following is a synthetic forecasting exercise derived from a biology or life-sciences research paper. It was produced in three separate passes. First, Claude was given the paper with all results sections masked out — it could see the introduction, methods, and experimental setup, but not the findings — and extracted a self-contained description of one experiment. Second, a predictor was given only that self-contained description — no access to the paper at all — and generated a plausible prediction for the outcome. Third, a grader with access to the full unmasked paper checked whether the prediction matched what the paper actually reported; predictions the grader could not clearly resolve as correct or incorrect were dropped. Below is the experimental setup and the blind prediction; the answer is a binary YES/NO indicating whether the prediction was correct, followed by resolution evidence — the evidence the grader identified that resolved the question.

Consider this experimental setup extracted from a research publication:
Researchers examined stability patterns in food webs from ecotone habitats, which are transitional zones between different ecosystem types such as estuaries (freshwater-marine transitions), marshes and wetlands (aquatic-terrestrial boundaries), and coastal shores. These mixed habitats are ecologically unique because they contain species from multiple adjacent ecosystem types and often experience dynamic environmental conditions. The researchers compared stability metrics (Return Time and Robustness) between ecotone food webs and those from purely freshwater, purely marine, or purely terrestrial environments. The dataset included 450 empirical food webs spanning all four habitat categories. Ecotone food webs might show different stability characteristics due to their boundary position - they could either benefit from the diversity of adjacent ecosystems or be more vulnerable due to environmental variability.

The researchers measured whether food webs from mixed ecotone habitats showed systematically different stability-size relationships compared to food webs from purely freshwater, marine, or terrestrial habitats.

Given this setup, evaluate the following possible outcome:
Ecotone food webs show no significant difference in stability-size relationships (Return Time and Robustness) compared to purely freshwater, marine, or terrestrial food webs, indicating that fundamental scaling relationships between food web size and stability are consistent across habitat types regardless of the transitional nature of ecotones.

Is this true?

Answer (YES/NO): YES